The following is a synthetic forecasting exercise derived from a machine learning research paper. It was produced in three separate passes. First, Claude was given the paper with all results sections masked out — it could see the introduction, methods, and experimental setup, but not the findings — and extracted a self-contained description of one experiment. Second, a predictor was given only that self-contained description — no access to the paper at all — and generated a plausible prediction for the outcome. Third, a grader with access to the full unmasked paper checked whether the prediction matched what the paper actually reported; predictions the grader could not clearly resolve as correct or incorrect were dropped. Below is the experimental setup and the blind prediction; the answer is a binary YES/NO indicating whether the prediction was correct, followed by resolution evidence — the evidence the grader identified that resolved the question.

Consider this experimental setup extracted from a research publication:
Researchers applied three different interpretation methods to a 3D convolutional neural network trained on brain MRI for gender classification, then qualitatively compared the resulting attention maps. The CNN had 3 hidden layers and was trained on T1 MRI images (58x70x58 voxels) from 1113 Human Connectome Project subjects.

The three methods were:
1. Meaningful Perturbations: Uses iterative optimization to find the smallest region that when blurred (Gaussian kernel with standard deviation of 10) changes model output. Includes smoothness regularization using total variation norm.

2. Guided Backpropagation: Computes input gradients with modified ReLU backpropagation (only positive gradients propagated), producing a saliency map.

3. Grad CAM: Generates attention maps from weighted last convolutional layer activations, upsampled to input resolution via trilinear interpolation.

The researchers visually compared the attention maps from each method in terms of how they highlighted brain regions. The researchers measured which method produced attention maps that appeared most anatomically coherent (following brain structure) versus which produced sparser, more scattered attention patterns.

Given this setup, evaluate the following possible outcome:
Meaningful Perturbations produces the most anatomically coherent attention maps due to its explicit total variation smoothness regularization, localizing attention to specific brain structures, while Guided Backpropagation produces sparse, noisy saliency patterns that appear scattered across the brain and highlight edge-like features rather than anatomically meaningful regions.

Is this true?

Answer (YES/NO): YES